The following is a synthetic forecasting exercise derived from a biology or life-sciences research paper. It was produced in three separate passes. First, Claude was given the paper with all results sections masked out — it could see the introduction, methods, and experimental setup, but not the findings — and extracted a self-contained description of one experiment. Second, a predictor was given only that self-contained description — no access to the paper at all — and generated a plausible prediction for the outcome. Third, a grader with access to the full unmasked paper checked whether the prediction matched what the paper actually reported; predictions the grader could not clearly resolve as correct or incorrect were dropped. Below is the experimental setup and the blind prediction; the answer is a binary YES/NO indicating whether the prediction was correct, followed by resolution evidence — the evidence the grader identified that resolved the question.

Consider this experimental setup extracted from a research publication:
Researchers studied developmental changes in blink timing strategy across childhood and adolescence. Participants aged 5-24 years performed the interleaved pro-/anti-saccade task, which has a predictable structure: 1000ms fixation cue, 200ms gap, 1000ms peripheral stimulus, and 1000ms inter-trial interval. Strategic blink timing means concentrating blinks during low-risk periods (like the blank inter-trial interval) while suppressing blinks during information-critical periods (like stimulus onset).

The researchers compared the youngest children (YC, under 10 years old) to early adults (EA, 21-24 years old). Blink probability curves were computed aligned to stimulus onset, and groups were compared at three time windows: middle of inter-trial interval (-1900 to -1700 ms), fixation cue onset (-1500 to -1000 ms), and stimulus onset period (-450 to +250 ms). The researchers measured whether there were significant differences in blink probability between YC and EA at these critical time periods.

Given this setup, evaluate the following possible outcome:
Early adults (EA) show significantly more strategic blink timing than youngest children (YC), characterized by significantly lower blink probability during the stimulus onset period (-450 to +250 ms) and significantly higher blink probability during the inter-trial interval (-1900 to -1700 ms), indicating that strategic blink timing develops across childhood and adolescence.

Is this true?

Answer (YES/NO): YES